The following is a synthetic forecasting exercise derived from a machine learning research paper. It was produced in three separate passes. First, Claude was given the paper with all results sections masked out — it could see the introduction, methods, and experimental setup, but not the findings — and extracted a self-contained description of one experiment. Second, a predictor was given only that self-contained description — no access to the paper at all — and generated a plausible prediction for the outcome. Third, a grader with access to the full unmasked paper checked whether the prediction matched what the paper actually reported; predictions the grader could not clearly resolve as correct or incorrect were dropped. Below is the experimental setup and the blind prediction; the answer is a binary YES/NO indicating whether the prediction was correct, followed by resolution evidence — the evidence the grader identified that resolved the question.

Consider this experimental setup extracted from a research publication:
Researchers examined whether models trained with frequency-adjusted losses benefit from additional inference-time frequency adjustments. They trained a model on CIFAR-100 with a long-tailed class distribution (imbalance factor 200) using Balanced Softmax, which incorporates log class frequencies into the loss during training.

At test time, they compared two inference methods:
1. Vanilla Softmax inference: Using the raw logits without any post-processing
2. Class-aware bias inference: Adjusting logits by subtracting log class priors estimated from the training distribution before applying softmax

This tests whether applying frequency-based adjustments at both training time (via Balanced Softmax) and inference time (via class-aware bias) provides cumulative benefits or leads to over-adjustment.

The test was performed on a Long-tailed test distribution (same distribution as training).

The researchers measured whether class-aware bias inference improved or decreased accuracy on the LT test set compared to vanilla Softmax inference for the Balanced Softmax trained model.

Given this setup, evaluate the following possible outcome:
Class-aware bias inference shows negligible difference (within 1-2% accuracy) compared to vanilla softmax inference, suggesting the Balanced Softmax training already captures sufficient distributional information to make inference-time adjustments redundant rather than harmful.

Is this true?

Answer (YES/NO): NO